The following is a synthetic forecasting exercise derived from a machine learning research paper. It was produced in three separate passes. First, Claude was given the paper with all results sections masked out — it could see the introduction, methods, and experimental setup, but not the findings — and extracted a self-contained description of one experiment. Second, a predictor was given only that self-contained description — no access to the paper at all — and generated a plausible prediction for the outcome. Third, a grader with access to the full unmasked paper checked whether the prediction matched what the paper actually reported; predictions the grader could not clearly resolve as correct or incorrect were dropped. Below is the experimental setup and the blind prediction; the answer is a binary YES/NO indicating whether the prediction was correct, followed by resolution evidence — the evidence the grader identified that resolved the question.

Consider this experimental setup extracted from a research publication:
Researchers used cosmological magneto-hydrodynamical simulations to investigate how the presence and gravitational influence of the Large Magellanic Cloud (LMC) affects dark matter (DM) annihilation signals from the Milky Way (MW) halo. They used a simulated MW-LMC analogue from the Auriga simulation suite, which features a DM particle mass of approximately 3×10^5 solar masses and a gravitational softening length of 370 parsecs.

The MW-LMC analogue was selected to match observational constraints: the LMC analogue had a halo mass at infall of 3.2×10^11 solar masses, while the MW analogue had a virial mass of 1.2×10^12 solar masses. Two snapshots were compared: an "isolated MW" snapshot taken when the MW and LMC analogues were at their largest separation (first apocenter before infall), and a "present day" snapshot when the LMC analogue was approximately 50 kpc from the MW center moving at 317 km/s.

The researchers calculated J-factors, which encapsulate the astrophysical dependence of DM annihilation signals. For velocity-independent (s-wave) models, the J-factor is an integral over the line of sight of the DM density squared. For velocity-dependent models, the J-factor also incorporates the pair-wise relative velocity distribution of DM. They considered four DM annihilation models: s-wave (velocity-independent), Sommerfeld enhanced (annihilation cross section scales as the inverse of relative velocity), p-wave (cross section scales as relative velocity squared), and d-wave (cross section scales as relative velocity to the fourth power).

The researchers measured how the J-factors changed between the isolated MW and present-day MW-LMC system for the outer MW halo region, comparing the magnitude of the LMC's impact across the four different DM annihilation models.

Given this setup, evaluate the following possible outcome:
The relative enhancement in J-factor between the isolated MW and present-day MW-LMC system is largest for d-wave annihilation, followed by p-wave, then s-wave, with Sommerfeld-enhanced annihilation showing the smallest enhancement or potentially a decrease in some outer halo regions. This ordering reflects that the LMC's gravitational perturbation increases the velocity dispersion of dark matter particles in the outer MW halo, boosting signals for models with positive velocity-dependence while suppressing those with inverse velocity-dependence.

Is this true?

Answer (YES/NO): YES